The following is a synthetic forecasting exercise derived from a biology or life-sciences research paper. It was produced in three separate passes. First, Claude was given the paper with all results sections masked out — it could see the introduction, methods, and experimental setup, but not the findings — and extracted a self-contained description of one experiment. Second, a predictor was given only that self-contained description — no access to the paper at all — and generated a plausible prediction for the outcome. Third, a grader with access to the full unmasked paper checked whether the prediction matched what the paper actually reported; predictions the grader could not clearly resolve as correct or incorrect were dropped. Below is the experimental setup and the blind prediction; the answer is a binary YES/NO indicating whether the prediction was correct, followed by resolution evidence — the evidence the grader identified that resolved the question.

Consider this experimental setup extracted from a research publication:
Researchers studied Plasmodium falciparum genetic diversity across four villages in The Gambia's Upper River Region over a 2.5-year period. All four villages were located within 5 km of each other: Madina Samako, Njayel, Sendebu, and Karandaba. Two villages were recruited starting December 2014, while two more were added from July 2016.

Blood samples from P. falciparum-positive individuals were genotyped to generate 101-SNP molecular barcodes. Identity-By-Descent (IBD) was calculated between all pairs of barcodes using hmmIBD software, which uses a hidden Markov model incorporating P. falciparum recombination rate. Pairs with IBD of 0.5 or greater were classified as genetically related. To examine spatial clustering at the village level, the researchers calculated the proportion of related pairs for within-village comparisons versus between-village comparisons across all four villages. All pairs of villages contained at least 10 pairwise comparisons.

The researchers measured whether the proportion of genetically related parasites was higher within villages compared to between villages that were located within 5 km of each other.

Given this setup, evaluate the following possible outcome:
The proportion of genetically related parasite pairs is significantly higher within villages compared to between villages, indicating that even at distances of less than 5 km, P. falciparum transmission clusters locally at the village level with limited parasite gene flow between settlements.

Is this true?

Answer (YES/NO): NO